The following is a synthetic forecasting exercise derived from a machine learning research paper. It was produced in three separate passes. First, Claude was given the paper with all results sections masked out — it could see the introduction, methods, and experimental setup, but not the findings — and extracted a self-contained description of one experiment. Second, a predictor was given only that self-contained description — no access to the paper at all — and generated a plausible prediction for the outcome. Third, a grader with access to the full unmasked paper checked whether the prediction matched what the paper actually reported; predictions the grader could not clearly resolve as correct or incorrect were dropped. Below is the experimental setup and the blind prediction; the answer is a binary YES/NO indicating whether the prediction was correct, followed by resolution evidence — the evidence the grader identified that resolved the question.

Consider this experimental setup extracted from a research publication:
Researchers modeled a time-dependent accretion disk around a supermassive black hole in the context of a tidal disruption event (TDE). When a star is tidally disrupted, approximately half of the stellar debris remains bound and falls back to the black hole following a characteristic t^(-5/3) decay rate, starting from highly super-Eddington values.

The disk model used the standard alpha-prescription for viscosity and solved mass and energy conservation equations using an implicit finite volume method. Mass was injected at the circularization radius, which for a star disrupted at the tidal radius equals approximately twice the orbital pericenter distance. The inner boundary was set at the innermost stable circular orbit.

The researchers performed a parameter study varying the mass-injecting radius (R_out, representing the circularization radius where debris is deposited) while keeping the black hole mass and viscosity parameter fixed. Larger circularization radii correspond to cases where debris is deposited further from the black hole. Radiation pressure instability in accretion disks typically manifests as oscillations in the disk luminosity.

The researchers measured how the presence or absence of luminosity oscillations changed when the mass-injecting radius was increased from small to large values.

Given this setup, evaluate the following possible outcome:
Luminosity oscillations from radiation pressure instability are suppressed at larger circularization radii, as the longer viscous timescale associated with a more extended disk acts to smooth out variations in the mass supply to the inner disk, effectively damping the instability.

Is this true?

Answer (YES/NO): YES